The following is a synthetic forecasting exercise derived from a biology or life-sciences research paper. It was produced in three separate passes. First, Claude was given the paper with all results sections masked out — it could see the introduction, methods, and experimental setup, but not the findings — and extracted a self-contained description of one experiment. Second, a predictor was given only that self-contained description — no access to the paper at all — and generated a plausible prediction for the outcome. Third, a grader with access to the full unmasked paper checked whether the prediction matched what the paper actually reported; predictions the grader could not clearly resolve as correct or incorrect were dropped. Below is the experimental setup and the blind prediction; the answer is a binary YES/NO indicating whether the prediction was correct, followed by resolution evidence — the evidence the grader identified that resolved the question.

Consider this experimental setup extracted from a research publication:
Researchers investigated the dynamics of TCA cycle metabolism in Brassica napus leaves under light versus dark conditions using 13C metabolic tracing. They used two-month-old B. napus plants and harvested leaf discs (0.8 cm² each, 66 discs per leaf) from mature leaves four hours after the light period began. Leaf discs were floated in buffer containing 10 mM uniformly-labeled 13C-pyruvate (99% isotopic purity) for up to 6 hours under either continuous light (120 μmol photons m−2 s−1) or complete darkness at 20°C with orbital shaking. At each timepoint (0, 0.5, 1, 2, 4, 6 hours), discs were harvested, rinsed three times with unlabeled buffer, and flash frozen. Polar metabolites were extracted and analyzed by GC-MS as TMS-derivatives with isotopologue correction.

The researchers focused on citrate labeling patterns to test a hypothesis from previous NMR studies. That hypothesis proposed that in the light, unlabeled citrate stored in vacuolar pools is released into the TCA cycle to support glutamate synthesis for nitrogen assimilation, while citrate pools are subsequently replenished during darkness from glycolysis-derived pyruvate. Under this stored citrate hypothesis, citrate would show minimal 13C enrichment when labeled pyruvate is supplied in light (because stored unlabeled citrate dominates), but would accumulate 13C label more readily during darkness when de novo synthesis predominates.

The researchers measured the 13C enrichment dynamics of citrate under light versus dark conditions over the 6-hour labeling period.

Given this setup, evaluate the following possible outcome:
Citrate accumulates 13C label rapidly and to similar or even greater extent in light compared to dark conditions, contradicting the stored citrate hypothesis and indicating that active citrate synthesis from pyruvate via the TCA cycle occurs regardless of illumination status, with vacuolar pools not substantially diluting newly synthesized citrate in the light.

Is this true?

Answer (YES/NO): YES